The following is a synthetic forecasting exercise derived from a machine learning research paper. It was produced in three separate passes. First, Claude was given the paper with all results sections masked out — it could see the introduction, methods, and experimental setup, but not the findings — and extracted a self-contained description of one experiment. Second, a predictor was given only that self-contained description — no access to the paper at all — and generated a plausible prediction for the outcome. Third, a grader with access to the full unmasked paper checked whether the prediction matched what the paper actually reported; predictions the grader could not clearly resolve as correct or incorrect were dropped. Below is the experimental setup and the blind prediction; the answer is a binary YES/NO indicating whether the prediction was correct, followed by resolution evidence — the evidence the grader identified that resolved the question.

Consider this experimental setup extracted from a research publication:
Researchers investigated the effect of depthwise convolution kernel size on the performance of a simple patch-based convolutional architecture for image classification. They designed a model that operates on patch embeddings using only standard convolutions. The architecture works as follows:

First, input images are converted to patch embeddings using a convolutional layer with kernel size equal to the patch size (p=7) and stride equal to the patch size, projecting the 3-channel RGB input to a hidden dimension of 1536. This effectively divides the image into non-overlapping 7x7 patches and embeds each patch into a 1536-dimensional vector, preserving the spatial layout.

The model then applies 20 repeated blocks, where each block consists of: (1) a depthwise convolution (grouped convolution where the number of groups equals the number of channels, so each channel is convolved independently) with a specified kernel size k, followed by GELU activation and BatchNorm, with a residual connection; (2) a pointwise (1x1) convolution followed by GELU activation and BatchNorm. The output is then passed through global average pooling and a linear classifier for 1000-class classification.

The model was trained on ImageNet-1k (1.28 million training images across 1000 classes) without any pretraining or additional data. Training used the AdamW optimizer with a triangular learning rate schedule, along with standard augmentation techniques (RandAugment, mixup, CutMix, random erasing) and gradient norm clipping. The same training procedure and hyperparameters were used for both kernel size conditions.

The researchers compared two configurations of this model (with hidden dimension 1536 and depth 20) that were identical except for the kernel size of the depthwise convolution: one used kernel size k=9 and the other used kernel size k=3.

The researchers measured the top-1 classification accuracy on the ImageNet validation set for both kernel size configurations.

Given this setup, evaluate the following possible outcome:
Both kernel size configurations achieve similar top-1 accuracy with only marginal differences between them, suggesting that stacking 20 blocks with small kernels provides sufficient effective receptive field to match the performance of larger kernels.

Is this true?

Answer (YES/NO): NO